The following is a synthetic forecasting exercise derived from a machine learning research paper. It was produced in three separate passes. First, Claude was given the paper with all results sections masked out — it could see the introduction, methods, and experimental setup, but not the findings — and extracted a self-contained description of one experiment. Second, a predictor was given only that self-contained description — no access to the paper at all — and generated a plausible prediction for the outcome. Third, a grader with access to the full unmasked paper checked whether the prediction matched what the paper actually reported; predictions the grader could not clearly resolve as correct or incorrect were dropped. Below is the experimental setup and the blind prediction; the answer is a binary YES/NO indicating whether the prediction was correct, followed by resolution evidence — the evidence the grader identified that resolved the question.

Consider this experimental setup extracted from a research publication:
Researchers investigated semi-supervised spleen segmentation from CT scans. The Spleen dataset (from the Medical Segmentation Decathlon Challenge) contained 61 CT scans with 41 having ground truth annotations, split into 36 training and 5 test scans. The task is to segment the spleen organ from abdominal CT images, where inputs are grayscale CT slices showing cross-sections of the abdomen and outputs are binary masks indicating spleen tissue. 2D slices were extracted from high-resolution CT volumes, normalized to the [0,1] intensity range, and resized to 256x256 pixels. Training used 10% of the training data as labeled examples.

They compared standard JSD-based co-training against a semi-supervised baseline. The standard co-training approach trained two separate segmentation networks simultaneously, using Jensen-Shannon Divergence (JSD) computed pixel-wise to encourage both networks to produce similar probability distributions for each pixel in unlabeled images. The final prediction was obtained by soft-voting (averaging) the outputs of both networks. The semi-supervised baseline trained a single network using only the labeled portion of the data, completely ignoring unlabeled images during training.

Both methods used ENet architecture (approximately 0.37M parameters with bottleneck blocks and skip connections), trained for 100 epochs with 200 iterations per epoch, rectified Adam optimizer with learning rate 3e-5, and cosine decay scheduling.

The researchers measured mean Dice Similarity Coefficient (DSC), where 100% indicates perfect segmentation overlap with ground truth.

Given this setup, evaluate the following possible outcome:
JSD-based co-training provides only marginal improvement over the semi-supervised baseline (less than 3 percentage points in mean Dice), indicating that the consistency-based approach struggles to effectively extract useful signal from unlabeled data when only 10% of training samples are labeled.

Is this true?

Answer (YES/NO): NO